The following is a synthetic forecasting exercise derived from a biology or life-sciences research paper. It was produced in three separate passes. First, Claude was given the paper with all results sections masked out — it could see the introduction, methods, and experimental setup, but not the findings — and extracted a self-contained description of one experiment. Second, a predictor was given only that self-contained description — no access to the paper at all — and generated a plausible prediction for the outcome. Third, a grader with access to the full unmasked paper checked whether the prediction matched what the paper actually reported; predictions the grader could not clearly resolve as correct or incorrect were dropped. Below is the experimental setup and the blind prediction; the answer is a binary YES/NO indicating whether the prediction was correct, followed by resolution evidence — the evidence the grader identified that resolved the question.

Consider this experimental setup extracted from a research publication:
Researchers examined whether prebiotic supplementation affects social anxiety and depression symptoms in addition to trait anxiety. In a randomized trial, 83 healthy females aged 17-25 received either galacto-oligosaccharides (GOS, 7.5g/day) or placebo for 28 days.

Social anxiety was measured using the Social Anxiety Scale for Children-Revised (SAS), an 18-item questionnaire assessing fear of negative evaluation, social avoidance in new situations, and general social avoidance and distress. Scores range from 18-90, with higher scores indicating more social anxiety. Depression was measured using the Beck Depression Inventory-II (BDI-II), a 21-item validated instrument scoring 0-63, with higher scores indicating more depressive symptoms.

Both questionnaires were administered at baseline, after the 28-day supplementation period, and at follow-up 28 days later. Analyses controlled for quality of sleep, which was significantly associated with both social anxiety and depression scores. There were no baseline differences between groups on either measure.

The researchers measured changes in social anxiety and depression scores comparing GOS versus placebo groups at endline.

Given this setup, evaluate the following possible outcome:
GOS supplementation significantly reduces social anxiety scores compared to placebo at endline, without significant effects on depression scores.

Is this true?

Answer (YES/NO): NO